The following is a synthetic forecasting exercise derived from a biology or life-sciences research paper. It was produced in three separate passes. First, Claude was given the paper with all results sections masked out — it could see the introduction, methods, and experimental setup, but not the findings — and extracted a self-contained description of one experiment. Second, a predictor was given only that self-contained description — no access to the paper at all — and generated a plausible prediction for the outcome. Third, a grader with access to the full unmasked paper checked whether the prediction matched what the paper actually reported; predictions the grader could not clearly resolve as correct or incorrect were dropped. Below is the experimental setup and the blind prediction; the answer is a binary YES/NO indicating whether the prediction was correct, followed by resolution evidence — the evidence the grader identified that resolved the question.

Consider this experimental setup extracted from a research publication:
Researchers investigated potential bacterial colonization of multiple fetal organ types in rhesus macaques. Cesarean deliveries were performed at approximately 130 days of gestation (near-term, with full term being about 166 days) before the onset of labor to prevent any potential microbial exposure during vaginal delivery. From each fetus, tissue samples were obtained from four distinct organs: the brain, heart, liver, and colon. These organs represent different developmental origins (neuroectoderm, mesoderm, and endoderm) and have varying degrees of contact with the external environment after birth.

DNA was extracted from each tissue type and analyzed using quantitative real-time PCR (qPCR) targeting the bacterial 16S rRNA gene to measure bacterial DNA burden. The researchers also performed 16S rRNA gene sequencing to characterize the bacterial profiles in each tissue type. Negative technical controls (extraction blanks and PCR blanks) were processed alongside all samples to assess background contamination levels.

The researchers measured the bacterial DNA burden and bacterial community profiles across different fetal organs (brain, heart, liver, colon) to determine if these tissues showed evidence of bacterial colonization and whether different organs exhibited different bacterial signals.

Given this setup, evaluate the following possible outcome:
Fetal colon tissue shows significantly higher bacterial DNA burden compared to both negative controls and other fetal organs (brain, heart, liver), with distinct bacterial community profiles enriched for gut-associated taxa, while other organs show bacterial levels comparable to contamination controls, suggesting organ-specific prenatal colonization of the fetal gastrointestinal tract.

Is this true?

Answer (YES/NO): NO